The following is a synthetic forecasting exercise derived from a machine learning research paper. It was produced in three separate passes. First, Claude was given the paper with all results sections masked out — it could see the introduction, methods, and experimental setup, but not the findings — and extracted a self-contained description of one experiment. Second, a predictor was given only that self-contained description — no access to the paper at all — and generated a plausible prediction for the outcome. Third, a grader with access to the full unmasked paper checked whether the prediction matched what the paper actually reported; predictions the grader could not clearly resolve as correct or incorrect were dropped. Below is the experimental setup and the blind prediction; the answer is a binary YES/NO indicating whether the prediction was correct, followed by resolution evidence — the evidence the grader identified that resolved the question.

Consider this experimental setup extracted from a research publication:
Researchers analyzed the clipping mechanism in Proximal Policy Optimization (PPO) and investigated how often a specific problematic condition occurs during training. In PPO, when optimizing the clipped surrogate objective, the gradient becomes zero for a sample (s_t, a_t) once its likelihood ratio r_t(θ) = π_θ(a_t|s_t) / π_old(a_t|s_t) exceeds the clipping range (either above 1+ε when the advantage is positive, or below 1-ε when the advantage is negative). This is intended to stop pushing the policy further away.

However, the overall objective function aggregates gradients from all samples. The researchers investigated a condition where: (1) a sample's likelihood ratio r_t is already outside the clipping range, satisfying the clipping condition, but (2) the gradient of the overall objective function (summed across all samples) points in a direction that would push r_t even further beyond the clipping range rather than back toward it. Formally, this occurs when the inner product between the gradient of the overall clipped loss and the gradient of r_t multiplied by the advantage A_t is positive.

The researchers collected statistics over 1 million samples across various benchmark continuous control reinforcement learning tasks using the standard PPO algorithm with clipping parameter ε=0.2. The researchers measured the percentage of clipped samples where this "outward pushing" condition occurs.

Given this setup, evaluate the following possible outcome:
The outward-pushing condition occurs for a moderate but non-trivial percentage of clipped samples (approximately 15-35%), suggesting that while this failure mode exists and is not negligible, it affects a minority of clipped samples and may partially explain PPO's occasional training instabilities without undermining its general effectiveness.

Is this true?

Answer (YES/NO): NO